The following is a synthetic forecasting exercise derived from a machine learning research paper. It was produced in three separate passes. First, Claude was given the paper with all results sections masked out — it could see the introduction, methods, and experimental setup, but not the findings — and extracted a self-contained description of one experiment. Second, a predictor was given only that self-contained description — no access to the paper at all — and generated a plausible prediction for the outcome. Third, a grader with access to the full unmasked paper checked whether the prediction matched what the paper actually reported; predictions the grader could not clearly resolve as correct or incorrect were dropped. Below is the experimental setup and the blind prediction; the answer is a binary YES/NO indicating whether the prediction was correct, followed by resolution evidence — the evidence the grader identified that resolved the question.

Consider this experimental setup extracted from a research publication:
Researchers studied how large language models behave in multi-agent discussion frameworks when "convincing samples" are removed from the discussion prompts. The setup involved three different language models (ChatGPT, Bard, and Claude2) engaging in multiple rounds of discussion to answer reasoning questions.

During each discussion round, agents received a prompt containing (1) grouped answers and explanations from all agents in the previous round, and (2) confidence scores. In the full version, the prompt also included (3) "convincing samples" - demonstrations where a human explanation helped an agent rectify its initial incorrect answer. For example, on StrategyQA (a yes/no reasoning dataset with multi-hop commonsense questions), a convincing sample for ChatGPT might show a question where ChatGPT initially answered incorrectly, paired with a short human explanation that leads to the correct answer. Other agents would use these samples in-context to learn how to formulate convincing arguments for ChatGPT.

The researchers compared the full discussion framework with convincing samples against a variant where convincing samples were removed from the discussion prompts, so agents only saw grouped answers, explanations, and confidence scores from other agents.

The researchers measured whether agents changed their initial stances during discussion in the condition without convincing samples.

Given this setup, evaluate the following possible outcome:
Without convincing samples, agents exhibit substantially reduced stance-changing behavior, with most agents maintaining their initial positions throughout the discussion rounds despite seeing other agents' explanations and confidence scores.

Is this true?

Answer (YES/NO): YES